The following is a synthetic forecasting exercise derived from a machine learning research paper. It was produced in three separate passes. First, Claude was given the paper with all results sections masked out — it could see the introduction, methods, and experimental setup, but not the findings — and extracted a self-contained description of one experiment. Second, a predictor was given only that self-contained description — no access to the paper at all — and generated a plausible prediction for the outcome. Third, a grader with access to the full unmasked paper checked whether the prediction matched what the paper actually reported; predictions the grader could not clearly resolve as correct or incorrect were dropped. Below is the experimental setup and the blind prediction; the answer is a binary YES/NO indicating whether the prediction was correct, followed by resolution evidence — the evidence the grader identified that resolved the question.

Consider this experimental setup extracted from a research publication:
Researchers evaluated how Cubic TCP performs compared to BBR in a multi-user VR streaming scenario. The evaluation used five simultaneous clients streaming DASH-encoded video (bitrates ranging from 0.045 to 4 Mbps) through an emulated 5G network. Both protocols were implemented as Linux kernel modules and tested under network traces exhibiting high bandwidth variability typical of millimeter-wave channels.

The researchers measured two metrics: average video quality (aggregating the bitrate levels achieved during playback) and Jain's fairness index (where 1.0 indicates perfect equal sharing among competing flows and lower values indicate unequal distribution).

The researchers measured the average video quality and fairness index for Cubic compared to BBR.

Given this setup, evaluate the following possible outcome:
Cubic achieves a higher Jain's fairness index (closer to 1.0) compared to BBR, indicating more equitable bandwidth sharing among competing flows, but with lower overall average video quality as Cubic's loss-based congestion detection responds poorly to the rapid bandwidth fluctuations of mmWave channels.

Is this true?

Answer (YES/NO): YES